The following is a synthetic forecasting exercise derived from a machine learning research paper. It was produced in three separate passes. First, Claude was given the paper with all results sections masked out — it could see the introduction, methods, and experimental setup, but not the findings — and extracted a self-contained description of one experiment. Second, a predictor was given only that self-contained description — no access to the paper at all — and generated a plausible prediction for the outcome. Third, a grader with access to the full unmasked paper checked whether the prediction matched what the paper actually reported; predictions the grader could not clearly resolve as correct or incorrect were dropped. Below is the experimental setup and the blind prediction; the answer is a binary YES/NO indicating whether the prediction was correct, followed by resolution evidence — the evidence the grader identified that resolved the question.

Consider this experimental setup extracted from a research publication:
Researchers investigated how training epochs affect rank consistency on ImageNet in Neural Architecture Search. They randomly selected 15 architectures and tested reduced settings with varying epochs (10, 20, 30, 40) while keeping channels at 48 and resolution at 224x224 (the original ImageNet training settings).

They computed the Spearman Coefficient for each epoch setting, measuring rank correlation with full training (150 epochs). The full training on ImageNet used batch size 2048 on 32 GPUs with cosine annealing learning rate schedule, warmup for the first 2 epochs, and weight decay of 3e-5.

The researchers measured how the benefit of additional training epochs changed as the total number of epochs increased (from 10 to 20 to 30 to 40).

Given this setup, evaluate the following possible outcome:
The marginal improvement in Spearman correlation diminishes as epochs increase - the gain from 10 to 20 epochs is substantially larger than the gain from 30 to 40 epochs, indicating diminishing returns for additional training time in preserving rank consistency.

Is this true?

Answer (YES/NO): YES